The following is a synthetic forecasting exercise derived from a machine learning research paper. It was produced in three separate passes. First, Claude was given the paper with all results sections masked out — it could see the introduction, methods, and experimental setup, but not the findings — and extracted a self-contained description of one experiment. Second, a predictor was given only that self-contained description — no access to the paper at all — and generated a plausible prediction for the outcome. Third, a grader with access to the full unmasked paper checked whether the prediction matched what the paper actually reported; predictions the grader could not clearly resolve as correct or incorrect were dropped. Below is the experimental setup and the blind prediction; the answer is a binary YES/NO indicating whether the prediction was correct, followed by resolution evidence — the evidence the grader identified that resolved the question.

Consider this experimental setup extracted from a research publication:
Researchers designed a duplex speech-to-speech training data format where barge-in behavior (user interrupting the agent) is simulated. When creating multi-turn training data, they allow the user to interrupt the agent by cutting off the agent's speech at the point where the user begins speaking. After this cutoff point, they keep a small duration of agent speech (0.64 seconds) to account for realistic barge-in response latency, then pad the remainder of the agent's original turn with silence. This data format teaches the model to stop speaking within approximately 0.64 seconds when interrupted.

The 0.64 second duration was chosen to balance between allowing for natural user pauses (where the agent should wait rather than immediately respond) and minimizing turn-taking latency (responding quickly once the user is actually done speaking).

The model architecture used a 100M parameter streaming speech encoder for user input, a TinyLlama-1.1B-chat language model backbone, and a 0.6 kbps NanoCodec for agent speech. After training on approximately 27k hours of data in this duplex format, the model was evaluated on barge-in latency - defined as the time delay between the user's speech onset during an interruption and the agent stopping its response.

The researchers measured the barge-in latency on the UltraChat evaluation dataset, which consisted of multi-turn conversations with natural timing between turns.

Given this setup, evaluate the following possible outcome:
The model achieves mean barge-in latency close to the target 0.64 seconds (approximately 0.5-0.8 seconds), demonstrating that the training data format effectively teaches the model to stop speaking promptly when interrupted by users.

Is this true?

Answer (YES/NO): YES